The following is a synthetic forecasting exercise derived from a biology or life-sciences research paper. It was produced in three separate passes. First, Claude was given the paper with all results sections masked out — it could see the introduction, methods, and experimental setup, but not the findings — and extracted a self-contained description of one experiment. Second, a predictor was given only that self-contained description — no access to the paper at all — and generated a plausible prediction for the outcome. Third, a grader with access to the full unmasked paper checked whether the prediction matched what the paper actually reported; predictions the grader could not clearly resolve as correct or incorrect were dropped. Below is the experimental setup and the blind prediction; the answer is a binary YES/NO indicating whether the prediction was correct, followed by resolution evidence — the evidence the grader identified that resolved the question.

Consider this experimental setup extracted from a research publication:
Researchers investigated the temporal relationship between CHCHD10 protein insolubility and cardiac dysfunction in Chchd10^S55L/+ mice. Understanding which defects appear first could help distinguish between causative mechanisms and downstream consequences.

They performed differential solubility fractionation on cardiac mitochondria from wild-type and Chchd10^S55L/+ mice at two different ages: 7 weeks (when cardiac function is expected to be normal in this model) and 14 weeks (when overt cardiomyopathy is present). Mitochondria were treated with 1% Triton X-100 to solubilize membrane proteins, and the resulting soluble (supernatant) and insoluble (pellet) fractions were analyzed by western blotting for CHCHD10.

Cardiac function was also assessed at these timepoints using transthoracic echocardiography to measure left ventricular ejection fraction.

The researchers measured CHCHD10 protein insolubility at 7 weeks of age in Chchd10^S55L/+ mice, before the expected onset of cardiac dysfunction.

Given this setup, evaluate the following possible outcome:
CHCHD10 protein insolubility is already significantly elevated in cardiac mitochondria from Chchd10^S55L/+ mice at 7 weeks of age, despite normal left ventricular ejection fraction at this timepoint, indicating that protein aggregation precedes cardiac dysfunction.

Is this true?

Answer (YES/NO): YES